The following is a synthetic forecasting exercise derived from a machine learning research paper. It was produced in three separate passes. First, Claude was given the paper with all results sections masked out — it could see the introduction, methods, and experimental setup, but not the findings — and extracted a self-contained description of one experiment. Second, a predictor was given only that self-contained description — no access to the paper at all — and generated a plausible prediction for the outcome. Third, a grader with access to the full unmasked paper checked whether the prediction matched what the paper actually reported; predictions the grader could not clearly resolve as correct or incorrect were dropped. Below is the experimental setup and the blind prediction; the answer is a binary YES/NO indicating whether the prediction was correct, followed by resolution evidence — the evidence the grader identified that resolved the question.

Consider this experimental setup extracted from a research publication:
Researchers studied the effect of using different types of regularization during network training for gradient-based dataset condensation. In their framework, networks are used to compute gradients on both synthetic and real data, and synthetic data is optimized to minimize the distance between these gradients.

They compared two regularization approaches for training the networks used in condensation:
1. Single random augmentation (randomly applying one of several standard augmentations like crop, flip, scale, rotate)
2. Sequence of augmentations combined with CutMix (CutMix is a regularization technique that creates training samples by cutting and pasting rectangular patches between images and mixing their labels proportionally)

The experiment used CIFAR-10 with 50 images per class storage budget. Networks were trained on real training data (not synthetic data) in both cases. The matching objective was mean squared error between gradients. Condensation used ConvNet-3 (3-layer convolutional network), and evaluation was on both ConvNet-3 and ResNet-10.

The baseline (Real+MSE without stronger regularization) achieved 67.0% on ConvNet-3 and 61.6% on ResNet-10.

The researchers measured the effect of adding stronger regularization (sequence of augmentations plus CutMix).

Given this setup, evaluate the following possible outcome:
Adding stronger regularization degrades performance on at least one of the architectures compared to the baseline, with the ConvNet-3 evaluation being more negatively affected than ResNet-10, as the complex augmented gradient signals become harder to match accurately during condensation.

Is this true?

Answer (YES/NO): NO